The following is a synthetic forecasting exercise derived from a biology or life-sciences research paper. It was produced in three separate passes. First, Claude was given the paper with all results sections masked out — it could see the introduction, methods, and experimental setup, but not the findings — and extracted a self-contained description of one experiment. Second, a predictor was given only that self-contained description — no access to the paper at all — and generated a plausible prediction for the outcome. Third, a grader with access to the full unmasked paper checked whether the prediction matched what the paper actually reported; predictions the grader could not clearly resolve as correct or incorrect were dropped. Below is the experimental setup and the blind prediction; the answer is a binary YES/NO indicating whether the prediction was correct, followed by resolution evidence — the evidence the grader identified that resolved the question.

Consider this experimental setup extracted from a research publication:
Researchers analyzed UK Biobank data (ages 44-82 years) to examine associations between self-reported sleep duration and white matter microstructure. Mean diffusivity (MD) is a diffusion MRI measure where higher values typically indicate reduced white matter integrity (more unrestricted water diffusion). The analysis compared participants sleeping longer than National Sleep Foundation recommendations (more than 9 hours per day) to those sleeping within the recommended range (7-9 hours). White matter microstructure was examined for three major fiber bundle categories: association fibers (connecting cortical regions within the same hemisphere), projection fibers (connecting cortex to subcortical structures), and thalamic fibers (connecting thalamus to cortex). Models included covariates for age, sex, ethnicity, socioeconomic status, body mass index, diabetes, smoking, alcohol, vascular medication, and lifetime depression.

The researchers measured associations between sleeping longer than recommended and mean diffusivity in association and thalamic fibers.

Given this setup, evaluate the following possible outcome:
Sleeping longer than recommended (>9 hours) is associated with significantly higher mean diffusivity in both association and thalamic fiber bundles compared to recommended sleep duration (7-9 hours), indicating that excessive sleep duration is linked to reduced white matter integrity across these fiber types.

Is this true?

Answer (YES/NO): YES